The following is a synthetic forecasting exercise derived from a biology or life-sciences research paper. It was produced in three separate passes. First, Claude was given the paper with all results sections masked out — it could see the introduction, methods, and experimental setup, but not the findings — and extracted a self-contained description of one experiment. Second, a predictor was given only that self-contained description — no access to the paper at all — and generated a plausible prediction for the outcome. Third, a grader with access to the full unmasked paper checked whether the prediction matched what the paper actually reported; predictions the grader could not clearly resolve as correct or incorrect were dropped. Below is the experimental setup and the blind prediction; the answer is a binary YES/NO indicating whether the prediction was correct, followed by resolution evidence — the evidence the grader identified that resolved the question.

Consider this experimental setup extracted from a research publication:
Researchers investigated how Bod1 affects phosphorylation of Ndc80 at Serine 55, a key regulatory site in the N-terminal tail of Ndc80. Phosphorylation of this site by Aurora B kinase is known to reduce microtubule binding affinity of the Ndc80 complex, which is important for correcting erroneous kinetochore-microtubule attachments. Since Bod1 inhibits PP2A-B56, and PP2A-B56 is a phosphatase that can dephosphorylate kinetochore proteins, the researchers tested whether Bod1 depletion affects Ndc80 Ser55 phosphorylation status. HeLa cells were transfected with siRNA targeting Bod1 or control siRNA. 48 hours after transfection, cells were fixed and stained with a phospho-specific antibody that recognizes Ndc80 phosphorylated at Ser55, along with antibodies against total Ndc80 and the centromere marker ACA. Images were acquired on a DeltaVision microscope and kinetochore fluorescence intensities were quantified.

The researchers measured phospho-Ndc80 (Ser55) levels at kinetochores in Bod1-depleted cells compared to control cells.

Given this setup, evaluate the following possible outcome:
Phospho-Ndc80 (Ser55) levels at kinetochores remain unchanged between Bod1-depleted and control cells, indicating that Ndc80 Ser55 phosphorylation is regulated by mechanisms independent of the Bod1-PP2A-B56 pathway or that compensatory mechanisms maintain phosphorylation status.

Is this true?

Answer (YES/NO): NO